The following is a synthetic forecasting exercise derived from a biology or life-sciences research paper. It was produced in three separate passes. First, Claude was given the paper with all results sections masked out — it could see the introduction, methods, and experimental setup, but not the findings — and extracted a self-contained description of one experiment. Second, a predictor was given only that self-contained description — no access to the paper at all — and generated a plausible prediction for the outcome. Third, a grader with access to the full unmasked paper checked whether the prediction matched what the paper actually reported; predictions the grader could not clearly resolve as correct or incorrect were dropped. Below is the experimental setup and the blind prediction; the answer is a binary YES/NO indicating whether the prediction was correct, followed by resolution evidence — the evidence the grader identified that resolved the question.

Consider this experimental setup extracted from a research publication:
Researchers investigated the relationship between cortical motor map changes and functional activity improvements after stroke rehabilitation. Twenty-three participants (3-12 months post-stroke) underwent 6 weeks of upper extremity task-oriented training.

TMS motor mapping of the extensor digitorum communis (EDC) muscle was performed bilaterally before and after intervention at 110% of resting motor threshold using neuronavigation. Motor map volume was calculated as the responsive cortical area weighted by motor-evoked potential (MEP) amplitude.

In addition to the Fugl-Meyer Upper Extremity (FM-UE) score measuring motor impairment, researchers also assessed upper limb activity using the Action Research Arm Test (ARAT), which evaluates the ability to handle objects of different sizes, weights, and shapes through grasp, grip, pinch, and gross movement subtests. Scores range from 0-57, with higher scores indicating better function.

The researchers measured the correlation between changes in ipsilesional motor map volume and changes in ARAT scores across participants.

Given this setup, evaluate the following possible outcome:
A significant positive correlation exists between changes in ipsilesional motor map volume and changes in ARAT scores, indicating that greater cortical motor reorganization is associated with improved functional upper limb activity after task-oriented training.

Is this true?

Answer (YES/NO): NO